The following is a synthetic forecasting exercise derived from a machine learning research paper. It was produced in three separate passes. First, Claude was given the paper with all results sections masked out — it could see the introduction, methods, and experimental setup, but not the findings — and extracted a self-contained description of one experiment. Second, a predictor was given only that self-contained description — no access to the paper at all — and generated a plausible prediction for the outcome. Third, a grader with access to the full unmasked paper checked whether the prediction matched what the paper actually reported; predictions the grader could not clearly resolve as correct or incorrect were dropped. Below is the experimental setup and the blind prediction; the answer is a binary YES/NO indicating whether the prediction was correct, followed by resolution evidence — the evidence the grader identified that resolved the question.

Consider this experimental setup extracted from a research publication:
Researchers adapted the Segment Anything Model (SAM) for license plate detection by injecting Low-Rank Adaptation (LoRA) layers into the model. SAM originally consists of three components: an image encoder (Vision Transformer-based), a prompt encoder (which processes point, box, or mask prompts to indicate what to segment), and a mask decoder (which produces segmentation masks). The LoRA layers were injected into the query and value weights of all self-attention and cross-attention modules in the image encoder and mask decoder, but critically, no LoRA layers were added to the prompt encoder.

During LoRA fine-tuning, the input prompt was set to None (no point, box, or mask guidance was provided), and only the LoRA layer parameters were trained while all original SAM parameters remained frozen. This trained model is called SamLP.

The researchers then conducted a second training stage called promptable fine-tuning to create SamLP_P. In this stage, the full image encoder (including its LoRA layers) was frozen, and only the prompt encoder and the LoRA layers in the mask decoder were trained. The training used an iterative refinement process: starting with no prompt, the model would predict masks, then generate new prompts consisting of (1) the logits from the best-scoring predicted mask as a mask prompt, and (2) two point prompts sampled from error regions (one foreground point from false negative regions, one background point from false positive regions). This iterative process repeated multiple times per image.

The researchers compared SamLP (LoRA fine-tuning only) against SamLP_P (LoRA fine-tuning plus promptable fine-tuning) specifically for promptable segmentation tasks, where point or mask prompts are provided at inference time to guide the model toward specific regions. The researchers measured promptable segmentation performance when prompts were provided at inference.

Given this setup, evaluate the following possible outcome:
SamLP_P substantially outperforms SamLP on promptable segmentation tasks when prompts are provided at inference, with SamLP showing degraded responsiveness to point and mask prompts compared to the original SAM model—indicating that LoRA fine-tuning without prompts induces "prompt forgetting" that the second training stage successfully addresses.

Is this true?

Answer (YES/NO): YES